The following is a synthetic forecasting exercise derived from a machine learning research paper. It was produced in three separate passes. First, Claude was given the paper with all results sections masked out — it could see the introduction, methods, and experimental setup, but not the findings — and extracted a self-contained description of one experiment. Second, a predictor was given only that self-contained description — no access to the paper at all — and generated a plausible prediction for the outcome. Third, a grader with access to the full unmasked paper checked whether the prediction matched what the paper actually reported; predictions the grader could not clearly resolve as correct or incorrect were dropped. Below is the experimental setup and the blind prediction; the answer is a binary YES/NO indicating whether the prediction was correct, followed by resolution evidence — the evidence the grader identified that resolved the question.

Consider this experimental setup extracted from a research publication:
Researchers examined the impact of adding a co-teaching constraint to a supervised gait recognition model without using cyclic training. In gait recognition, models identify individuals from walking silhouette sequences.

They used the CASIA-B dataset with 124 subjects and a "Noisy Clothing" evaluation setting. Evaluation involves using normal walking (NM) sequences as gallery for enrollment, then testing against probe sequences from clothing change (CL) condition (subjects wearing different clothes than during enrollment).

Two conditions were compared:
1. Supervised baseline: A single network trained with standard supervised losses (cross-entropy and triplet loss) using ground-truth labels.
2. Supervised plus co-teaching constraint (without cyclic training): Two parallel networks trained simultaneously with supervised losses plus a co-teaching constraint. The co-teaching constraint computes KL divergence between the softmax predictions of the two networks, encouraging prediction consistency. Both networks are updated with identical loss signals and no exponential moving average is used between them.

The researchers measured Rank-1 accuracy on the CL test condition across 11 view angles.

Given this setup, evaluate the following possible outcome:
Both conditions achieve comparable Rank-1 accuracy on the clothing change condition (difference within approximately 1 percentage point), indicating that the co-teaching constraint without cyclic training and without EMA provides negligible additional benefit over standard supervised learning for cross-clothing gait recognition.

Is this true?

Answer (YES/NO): NO